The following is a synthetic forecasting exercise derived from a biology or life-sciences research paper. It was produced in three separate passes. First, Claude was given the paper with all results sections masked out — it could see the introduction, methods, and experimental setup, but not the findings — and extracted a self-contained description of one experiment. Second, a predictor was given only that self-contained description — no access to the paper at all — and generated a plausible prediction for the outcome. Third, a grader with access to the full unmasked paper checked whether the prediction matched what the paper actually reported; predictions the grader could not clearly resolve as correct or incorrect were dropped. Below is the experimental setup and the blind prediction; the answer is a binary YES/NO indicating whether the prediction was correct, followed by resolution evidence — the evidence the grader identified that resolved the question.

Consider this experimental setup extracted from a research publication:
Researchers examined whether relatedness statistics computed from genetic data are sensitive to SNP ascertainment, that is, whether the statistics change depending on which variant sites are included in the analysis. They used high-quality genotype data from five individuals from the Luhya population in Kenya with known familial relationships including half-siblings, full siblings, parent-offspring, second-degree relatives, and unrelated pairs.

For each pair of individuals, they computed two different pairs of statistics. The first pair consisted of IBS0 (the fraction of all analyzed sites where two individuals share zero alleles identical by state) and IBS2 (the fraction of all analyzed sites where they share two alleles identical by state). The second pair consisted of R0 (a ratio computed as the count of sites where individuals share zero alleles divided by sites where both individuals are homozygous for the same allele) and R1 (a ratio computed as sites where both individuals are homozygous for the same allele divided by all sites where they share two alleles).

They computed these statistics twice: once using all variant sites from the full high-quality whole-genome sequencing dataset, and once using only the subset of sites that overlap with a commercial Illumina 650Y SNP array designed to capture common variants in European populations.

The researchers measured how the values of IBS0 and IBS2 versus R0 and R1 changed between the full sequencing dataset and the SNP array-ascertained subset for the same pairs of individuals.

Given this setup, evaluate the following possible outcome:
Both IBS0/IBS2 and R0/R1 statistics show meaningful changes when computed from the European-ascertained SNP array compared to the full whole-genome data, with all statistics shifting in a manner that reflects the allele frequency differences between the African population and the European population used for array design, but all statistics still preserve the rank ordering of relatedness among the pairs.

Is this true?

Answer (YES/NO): NO